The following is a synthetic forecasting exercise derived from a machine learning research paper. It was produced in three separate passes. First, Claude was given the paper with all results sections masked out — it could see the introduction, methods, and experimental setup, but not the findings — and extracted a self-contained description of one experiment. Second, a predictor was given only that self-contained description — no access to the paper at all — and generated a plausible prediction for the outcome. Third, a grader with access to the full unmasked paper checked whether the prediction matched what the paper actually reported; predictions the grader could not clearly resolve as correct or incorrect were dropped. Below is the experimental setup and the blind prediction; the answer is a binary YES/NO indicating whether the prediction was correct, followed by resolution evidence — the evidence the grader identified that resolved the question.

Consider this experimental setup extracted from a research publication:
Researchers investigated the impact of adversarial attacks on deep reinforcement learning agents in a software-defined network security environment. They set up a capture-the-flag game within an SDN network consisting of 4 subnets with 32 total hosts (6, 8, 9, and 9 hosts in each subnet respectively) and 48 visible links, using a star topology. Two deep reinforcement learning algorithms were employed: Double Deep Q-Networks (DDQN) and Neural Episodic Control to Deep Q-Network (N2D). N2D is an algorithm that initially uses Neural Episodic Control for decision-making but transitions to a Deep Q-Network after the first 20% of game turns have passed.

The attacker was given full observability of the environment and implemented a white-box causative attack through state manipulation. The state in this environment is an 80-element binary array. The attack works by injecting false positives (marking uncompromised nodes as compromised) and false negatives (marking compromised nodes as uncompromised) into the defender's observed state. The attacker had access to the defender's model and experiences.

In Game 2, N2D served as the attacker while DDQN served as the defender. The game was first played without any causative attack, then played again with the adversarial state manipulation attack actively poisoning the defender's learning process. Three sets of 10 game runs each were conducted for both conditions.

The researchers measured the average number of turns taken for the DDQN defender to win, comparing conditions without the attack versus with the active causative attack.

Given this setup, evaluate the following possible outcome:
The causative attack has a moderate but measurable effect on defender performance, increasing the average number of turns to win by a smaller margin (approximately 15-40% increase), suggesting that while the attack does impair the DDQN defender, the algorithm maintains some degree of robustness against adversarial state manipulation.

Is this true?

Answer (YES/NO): NO